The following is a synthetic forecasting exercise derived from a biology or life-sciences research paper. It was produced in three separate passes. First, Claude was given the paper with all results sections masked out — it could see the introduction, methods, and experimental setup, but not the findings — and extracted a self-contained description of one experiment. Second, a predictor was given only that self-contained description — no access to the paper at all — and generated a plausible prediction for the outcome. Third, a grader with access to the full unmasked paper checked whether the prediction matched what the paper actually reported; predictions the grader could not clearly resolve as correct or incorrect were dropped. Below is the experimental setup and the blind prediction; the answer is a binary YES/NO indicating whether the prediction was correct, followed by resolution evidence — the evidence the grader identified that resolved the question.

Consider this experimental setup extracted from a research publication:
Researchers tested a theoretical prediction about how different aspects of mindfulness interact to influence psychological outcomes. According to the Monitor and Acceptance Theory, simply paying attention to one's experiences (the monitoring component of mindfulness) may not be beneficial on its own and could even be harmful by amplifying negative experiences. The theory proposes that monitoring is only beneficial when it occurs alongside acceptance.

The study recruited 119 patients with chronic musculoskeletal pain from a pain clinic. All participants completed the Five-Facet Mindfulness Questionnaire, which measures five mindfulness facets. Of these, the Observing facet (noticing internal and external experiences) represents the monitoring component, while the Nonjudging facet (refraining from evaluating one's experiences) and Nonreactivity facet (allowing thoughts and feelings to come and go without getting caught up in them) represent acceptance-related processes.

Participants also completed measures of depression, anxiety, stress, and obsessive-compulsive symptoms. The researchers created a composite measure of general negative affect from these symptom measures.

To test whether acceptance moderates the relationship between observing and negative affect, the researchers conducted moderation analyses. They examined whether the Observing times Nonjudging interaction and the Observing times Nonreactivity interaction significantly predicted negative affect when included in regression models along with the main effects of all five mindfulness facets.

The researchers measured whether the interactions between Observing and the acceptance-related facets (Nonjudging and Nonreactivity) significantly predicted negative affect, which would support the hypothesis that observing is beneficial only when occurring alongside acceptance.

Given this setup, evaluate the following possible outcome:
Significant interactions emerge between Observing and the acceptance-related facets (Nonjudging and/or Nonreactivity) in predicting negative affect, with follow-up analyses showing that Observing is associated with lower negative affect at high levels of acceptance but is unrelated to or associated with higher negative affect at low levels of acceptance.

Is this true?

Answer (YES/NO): NO